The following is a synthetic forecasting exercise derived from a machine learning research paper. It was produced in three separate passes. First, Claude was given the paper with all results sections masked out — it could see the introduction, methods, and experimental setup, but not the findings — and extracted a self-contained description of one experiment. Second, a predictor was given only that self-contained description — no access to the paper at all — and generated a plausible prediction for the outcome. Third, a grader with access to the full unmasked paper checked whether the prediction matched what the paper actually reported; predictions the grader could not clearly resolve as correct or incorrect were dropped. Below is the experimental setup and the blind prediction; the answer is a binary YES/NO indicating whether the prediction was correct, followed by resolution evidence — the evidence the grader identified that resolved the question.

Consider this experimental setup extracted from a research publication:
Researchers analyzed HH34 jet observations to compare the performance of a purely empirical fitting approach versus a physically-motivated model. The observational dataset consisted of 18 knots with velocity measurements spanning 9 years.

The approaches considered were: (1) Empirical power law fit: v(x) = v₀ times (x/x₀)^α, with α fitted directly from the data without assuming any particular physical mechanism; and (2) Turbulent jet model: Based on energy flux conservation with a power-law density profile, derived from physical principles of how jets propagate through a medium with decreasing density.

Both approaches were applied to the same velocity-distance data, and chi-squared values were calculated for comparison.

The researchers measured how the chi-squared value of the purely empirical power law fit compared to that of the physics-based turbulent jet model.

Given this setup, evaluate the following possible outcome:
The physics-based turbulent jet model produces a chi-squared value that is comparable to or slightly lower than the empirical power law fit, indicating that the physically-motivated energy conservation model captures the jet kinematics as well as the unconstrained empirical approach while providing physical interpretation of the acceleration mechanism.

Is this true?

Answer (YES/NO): NO